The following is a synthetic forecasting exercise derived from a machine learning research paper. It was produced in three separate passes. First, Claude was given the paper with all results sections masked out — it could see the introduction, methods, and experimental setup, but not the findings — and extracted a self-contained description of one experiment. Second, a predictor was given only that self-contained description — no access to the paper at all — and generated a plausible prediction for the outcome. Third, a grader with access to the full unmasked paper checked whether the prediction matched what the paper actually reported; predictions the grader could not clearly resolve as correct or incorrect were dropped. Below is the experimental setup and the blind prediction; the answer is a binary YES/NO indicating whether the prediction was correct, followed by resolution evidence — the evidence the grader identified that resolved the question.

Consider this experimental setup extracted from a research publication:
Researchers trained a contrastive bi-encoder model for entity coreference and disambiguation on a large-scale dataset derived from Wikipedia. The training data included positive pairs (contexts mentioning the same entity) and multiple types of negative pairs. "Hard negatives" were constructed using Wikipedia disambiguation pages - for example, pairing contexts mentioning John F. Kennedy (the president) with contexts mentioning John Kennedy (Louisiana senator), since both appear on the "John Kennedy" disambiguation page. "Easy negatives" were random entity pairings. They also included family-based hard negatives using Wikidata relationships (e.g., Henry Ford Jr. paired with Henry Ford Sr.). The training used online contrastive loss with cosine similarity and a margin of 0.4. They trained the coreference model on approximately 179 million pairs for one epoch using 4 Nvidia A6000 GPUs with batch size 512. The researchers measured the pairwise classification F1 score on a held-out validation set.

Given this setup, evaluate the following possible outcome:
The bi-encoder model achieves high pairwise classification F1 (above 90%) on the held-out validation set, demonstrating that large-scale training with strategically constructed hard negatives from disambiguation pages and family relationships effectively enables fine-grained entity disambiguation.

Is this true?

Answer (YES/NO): YES